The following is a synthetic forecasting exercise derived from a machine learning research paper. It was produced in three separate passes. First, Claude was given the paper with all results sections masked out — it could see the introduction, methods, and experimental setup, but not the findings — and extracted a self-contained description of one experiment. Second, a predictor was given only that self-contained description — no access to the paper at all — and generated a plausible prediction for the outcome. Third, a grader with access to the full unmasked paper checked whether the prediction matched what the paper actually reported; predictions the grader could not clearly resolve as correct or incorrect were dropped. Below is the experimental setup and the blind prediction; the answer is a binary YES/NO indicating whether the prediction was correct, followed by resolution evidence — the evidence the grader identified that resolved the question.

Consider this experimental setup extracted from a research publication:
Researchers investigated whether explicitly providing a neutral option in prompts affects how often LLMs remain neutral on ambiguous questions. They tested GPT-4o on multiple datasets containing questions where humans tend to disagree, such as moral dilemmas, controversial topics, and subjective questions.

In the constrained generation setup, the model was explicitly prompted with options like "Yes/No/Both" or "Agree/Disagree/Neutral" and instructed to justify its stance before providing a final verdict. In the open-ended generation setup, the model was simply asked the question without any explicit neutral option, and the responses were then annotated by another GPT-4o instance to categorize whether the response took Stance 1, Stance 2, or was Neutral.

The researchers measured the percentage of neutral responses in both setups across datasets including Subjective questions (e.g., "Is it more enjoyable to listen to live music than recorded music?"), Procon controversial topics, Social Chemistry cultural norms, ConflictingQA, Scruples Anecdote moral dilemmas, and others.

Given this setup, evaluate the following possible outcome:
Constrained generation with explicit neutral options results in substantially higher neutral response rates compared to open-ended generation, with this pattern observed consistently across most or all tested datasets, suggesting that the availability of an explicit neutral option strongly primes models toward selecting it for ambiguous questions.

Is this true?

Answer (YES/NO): YES